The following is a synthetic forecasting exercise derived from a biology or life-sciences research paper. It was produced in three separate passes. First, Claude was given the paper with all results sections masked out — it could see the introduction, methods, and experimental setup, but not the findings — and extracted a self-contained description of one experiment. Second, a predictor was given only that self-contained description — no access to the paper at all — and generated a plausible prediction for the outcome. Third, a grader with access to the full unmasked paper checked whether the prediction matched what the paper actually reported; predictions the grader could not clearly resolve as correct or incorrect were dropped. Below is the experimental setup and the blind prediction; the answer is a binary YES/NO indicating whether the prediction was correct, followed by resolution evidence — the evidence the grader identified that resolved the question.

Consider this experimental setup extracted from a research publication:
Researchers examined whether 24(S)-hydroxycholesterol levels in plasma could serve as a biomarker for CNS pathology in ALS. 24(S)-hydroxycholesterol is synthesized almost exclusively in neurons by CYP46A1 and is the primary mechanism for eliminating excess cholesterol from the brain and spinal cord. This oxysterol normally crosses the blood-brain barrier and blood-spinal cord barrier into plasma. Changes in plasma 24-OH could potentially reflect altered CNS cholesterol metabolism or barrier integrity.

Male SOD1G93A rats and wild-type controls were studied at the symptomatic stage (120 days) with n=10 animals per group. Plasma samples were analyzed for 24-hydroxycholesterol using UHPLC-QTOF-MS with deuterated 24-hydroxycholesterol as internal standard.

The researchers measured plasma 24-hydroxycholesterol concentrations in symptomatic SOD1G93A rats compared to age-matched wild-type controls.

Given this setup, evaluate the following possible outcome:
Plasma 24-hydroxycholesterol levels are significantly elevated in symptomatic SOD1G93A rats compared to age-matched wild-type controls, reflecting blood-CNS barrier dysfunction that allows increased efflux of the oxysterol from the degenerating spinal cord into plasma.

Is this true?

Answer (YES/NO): YES